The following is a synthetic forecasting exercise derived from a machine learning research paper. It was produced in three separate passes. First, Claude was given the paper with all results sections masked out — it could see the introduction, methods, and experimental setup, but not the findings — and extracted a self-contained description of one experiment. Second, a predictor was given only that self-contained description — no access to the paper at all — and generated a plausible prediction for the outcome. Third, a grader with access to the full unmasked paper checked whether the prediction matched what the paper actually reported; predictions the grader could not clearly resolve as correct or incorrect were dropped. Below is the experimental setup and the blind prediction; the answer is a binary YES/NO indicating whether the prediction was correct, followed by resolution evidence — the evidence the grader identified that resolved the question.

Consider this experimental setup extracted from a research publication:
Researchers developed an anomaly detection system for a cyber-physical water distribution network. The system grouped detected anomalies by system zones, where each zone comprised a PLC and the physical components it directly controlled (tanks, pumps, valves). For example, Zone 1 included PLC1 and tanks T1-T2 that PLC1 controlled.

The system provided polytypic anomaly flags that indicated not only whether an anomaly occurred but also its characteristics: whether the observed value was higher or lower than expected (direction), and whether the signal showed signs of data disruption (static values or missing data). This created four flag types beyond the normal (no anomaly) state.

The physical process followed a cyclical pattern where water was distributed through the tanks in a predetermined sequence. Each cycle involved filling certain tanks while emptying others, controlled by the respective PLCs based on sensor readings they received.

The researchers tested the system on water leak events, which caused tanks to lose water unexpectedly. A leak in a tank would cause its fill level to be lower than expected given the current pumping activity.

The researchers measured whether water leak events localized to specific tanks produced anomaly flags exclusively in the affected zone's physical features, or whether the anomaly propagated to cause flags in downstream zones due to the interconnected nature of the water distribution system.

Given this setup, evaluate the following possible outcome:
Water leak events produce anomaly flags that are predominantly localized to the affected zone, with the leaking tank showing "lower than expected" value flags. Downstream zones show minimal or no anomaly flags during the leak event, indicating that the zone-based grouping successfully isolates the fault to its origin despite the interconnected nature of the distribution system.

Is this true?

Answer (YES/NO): NO